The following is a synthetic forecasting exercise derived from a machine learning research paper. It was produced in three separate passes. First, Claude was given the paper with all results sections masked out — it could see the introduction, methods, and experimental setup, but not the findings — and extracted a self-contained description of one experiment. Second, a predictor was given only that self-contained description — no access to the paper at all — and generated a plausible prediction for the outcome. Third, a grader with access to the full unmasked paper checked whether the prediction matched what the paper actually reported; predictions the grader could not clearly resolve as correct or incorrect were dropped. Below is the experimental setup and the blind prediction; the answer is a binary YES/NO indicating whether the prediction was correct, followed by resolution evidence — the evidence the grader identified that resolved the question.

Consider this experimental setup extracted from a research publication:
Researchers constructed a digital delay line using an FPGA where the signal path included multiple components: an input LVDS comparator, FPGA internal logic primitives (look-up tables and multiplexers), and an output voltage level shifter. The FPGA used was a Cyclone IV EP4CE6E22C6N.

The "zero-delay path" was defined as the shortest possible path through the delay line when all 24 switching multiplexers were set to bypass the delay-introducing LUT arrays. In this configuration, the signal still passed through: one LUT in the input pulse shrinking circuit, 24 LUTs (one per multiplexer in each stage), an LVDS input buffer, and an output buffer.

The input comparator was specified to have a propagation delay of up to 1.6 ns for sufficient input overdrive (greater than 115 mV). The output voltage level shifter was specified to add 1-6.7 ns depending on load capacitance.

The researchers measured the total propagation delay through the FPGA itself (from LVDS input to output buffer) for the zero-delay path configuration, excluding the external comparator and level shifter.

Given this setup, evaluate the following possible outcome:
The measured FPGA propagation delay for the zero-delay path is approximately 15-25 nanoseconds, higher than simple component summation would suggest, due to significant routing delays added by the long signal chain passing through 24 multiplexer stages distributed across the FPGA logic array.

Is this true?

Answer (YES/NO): NO